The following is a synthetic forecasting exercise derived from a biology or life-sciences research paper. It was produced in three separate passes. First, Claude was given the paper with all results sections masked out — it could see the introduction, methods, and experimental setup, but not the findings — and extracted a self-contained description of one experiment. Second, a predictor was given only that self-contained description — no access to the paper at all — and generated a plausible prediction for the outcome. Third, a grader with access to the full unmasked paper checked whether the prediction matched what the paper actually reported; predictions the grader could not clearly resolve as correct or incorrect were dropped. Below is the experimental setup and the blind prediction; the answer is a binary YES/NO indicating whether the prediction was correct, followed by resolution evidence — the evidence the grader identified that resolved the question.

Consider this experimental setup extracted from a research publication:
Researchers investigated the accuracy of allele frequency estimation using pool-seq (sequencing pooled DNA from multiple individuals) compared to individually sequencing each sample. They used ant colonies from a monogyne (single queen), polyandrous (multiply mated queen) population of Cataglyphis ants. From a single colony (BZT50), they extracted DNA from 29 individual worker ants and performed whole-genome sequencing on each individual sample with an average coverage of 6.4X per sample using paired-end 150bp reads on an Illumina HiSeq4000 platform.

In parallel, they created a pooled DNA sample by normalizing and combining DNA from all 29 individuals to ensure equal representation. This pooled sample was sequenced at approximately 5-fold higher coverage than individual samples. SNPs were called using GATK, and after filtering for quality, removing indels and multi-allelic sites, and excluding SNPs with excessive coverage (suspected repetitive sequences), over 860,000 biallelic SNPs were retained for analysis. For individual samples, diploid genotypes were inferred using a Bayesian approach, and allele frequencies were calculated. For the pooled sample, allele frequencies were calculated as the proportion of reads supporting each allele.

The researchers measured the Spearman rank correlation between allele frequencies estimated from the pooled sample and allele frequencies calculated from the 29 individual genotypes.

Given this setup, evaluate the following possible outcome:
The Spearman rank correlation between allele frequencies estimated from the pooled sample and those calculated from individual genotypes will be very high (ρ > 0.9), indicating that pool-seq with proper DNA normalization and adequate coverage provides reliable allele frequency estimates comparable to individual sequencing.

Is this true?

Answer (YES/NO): NO